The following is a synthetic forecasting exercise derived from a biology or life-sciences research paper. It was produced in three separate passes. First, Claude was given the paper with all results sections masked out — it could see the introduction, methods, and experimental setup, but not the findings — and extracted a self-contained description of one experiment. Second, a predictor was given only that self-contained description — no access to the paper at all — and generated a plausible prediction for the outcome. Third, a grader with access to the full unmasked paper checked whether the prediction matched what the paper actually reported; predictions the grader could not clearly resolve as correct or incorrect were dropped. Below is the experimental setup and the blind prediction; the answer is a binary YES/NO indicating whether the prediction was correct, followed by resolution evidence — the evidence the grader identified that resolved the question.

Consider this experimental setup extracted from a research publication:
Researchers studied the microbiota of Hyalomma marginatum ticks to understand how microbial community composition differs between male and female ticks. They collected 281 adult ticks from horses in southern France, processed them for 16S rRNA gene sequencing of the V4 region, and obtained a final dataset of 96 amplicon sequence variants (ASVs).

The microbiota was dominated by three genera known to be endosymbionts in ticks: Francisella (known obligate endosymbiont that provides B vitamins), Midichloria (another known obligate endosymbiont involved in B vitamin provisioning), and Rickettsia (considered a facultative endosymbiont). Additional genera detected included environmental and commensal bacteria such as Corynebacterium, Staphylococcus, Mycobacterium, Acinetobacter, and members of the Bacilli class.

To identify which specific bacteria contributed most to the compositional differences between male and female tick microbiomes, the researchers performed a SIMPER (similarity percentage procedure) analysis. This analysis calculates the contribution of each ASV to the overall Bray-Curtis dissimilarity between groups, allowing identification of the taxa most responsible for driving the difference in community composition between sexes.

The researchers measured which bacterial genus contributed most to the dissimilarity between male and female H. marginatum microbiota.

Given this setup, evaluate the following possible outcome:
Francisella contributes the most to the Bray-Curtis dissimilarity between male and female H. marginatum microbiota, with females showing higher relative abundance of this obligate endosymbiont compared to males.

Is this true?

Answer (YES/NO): NO